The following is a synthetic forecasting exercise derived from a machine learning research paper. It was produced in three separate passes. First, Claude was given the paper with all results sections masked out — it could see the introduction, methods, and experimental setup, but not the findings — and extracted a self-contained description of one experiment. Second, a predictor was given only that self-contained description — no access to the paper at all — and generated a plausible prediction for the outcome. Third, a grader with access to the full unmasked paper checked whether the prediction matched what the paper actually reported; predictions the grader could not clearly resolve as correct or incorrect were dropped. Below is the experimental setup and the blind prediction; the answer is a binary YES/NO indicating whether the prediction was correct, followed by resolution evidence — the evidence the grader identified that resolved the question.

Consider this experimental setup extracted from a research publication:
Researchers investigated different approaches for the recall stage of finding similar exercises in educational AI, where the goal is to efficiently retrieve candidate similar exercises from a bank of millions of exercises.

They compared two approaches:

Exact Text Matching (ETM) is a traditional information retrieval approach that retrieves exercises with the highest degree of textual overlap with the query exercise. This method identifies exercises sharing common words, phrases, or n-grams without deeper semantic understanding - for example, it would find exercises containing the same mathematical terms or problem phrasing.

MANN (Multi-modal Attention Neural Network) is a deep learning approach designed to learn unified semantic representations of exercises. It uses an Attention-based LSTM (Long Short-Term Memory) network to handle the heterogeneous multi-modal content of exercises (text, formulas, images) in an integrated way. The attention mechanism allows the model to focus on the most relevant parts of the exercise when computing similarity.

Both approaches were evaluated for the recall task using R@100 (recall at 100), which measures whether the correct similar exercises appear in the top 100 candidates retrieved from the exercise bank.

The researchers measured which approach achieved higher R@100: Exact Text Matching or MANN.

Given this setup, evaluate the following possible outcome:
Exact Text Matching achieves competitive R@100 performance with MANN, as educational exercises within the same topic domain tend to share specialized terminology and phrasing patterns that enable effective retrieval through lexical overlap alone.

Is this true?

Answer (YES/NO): NO